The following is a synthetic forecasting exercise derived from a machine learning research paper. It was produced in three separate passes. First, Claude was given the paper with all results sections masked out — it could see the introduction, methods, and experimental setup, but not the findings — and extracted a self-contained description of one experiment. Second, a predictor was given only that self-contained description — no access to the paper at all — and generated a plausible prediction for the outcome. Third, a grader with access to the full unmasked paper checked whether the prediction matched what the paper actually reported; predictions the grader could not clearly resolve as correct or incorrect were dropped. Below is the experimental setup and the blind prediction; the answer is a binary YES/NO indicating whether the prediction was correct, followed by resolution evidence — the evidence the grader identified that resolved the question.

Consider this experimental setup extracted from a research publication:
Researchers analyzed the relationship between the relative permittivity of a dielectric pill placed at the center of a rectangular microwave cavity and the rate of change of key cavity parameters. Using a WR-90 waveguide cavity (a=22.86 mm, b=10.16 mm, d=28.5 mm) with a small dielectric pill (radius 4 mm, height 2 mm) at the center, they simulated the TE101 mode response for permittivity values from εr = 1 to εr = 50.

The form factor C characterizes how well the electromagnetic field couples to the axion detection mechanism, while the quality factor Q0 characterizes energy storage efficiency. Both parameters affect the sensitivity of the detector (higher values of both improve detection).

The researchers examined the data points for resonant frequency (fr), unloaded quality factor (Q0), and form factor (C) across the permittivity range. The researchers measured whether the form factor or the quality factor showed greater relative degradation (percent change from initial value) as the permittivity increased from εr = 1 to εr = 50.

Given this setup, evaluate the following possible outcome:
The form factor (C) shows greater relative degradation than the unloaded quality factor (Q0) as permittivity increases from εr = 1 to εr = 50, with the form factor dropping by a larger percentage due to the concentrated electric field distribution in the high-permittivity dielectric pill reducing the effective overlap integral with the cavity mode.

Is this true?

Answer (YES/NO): YES